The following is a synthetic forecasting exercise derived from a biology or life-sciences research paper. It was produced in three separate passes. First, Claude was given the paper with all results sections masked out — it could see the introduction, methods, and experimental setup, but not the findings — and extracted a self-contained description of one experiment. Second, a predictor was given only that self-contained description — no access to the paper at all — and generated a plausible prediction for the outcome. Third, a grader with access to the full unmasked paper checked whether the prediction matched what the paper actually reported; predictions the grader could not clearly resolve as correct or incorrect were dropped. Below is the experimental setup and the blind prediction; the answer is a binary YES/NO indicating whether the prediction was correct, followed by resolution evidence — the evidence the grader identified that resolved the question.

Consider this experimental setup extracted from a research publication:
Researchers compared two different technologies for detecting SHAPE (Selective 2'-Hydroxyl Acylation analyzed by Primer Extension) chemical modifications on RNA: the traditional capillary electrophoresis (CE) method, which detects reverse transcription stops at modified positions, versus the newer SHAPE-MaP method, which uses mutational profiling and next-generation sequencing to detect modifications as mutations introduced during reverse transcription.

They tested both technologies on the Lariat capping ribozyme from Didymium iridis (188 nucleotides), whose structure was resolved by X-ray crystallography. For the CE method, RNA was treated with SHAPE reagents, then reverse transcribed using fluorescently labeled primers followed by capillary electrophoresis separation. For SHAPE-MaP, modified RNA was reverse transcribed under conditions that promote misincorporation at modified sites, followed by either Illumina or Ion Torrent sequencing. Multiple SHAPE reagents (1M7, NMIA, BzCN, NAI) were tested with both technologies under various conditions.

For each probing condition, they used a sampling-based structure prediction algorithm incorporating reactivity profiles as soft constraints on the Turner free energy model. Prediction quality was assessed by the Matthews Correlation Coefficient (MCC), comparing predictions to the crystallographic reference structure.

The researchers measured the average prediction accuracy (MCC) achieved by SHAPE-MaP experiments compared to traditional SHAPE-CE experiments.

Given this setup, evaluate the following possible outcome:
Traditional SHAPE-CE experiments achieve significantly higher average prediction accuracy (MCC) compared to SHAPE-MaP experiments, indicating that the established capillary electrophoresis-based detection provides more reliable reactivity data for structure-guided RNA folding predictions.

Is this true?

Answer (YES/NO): NO